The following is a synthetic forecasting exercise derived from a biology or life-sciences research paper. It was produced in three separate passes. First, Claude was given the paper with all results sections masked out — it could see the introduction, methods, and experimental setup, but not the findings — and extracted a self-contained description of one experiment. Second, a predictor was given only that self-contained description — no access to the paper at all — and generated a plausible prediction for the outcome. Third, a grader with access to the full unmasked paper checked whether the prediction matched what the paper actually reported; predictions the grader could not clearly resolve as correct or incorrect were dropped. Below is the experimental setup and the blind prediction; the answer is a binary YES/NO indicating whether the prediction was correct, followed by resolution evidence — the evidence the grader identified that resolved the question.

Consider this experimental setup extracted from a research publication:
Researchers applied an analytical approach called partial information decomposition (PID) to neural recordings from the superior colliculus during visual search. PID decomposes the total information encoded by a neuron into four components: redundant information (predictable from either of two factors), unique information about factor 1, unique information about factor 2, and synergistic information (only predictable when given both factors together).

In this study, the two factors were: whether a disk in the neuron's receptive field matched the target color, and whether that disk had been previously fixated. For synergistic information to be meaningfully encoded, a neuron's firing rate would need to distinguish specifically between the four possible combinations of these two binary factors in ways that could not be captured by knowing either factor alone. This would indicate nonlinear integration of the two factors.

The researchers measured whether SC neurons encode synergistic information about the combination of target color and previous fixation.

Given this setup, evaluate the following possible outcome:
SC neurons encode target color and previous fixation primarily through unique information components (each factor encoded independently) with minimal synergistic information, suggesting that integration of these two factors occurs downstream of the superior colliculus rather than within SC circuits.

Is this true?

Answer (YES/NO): NO